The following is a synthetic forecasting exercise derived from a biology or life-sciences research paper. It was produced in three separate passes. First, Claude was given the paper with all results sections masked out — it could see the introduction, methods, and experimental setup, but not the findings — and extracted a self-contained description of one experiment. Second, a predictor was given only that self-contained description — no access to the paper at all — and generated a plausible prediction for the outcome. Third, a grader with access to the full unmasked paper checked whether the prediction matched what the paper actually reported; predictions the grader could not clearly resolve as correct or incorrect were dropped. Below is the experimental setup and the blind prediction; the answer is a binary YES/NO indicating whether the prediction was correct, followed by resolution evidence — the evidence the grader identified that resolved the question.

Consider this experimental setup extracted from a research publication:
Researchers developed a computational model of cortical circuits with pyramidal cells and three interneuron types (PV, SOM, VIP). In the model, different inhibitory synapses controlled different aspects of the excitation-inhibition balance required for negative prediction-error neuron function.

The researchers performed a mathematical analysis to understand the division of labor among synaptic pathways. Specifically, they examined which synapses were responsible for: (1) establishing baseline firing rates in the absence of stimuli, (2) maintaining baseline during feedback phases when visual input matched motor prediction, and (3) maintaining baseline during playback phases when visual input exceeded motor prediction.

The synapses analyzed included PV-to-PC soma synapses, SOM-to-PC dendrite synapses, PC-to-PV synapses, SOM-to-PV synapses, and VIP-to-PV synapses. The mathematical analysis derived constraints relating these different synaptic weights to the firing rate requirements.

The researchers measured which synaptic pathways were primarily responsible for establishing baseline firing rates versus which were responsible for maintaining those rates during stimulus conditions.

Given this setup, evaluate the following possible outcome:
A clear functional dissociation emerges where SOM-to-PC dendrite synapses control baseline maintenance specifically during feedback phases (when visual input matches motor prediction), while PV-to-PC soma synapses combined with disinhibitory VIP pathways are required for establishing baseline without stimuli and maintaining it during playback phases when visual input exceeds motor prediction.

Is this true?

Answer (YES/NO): NO